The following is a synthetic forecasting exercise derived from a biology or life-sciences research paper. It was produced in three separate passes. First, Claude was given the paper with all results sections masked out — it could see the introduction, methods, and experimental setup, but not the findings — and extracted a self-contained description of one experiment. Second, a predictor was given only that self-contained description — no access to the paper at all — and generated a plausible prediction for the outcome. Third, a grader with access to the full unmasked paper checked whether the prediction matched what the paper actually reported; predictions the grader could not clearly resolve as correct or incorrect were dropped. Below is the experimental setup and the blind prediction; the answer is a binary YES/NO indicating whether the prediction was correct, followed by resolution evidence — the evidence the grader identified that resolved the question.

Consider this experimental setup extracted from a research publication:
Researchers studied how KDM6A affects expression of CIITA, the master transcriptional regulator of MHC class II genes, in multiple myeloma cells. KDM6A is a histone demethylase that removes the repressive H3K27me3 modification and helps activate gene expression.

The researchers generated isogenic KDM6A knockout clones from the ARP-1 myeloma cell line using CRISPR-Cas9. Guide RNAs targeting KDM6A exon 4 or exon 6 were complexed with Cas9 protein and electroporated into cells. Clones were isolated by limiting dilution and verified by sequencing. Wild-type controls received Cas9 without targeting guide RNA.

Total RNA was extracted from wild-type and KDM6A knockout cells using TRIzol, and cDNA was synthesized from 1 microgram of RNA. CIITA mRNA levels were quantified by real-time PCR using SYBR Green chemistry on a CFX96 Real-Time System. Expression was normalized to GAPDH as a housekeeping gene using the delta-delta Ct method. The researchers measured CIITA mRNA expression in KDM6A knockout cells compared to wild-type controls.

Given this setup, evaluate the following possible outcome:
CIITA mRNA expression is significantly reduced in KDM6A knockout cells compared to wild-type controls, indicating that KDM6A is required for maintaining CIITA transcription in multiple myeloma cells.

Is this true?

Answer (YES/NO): YES